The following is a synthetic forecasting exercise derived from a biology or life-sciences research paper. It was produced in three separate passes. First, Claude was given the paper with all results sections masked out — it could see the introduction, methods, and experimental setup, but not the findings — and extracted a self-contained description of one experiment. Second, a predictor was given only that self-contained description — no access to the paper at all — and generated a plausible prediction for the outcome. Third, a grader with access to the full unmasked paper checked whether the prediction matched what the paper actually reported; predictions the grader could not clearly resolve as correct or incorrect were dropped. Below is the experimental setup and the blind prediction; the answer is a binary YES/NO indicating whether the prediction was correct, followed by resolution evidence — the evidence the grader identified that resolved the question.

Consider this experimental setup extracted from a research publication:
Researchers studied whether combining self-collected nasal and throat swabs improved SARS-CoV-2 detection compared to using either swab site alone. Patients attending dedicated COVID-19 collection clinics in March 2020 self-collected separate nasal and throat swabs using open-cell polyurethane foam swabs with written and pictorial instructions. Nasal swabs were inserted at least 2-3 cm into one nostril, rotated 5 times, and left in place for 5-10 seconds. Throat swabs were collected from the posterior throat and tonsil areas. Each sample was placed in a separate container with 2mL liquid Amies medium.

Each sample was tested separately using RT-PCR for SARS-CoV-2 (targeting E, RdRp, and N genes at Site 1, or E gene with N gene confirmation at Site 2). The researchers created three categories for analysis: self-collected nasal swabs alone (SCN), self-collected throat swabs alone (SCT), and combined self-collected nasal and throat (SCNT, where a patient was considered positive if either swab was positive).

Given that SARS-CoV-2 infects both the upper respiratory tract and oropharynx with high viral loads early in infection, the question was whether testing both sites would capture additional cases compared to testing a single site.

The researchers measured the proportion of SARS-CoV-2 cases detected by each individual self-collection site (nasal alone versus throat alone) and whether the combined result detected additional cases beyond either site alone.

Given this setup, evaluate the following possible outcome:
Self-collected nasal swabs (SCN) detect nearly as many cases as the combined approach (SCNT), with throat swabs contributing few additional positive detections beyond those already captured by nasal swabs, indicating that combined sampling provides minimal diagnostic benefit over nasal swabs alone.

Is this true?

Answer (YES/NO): NO